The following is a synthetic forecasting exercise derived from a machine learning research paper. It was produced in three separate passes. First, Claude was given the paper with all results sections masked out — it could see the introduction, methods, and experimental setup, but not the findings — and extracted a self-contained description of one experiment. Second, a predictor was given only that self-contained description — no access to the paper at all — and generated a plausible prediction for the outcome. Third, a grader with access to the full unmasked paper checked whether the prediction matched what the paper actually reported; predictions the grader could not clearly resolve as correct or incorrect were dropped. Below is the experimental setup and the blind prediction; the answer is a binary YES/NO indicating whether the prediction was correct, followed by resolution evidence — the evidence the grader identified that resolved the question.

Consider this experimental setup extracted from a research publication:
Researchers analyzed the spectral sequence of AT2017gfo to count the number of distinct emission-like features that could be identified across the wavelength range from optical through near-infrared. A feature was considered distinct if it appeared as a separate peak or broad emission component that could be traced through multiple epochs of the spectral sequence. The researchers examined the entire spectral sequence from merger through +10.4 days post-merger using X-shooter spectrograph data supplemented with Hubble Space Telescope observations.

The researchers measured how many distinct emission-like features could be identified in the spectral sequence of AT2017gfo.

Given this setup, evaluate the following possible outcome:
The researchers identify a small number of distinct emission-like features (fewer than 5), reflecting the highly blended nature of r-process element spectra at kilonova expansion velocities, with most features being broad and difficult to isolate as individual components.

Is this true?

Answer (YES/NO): NO